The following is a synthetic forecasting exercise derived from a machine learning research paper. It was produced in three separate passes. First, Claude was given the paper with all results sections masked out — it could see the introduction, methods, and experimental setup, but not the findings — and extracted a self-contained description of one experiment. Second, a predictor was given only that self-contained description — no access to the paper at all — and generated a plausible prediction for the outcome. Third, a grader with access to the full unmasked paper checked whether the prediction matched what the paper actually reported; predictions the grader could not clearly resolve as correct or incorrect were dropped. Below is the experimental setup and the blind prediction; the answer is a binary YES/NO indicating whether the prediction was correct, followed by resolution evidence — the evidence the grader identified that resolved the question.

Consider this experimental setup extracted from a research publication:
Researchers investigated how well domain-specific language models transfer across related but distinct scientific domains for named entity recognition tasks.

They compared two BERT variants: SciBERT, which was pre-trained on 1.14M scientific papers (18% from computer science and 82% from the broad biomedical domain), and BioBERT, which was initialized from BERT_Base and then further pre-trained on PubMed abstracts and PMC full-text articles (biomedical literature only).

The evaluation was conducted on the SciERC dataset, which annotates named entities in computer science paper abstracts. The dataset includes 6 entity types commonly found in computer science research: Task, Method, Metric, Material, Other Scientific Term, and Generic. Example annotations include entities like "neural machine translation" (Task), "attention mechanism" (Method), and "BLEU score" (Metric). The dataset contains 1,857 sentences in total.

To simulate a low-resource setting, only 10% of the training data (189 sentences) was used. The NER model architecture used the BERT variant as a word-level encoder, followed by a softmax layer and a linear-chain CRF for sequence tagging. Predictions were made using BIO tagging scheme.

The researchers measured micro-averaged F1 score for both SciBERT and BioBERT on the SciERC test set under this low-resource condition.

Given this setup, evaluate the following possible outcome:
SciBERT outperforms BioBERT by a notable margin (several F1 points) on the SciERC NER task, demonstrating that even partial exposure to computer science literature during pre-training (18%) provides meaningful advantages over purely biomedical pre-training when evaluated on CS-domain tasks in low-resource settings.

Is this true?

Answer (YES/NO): NO